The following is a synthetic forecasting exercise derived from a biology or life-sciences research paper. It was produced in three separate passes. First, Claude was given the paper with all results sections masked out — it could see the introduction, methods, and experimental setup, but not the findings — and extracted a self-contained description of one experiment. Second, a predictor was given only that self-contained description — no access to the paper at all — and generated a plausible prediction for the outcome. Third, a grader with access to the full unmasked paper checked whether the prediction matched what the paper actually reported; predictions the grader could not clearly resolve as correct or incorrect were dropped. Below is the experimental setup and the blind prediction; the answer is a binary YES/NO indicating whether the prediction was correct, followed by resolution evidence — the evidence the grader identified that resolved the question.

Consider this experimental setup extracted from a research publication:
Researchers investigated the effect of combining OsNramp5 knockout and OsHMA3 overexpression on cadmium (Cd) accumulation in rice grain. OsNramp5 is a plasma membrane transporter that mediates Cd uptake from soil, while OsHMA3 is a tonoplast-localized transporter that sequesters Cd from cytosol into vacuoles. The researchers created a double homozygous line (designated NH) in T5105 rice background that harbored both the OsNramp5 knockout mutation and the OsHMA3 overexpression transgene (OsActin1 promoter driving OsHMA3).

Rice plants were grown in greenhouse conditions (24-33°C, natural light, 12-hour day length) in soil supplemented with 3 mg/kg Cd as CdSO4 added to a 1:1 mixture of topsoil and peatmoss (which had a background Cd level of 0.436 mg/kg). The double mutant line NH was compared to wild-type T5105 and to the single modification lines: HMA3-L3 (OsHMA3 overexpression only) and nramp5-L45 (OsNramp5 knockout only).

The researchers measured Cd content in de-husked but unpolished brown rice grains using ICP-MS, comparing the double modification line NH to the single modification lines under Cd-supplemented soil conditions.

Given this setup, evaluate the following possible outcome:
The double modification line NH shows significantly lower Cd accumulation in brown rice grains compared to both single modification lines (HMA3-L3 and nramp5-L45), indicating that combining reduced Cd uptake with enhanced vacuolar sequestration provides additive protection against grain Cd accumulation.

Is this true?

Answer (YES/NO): NO